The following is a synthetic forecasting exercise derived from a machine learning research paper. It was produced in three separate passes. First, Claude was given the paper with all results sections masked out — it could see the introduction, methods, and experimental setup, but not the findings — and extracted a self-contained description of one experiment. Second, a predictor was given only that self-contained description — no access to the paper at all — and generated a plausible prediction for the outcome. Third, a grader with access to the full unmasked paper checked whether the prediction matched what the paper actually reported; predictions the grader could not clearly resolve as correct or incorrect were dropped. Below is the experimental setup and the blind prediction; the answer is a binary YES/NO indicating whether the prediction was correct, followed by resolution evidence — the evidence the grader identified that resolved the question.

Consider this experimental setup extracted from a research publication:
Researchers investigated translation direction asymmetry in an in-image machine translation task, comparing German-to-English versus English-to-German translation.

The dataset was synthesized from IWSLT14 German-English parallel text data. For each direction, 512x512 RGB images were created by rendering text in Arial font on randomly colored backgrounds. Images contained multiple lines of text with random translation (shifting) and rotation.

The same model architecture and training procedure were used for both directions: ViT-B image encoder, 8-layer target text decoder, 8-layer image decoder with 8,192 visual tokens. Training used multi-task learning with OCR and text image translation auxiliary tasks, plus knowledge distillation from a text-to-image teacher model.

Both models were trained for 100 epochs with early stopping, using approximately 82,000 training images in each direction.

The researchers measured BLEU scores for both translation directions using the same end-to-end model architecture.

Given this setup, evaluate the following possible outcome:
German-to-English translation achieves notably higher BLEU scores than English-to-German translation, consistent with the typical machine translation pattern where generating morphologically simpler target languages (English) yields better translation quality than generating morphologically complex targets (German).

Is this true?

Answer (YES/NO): YES